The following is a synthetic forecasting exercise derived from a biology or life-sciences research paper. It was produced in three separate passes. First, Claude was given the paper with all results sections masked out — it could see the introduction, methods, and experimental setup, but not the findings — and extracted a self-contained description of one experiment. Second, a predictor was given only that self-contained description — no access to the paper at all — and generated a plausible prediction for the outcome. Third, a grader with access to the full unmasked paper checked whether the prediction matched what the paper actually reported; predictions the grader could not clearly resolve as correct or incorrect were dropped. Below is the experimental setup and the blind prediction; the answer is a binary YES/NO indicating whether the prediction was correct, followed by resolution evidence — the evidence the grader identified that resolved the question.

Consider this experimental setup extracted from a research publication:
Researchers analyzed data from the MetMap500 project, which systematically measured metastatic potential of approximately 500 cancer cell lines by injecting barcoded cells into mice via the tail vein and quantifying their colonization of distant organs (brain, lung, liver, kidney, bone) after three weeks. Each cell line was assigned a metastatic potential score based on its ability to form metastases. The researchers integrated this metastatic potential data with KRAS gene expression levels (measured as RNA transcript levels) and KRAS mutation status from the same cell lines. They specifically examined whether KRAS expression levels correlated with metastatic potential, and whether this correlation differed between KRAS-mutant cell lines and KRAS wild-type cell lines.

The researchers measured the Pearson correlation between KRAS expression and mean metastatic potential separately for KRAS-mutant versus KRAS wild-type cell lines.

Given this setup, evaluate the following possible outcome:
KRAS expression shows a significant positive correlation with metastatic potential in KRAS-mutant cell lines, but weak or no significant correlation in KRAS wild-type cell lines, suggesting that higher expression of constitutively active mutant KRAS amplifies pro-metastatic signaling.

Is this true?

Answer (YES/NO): YES